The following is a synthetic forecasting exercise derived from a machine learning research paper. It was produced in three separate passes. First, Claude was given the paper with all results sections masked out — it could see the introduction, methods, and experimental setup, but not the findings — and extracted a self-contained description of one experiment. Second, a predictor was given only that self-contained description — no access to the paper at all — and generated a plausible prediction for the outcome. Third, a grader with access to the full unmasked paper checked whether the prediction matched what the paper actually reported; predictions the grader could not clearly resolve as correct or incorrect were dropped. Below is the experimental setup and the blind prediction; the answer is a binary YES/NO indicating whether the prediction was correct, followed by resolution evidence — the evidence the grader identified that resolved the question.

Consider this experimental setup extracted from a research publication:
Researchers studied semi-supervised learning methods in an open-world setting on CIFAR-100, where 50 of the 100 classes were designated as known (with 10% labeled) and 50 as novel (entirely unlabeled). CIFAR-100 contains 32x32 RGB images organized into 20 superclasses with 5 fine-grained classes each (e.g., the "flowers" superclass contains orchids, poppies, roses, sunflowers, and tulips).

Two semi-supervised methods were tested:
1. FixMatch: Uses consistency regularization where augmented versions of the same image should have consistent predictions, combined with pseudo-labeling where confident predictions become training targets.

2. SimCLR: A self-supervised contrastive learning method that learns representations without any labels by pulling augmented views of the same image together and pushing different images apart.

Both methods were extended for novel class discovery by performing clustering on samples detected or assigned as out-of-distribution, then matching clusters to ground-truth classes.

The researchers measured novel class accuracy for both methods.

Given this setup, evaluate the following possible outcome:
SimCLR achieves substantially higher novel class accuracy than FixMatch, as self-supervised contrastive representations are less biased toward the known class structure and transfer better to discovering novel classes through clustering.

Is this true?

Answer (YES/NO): YES